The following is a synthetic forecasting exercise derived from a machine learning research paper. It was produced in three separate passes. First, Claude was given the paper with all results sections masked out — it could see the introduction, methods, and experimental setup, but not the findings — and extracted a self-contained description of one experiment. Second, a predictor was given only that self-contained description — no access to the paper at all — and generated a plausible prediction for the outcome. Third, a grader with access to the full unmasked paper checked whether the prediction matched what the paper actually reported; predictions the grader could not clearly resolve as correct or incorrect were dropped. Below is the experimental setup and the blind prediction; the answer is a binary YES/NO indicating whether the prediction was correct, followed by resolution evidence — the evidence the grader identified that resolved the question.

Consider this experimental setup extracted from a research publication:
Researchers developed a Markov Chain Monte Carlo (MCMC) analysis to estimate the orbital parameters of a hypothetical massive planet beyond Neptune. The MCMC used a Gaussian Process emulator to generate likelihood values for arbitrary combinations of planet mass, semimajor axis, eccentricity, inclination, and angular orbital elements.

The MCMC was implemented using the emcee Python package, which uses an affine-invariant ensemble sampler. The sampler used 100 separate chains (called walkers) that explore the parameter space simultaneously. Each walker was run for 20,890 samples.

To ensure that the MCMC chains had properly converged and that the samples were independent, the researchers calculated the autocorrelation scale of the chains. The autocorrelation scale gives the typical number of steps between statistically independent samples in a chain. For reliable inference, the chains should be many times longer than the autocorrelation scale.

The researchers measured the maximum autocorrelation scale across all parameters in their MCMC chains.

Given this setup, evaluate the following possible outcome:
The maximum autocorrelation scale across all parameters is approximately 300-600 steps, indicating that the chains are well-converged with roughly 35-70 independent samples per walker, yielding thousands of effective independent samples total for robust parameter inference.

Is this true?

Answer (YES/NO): NO